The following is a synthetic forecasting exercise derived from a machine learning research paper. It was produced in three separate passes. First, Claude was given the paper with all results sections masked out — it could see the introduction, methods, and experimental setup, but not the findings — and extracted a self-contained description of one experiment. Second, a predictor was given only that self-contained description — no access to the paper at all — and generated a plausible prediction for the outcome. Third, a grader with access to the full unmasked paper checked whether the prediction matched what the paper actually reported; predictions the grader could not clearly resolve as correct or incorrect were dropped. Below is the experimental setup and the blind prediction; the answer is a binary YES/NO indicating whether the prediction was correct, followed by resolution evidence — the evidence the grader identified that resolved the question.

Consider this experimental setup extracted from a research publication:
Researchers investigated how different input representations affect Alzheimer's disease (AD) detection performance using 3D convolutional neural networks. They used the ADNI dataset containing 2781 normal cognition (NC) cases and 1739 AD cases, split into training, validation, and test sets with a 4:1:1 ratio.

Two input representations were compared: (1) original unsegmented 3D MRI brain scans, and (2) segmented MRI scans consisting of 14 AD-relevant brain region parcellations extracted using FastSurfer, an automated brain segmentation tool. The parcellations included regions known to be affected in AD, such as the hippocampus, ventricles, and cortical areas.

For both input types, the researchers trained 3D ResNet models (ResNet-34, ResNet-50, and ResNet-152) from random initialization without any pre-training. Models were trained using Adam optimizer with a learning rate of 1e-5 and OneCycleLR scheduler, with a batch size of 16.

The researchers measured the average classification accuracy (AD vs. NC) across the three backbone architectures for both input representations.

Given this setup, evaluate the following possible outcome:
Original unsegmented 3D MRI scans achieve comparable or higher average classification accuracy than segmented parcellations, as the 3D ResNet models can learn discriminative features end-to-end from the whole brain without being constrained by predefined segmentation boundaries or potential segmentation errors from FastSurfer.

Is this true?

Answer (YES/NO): NO